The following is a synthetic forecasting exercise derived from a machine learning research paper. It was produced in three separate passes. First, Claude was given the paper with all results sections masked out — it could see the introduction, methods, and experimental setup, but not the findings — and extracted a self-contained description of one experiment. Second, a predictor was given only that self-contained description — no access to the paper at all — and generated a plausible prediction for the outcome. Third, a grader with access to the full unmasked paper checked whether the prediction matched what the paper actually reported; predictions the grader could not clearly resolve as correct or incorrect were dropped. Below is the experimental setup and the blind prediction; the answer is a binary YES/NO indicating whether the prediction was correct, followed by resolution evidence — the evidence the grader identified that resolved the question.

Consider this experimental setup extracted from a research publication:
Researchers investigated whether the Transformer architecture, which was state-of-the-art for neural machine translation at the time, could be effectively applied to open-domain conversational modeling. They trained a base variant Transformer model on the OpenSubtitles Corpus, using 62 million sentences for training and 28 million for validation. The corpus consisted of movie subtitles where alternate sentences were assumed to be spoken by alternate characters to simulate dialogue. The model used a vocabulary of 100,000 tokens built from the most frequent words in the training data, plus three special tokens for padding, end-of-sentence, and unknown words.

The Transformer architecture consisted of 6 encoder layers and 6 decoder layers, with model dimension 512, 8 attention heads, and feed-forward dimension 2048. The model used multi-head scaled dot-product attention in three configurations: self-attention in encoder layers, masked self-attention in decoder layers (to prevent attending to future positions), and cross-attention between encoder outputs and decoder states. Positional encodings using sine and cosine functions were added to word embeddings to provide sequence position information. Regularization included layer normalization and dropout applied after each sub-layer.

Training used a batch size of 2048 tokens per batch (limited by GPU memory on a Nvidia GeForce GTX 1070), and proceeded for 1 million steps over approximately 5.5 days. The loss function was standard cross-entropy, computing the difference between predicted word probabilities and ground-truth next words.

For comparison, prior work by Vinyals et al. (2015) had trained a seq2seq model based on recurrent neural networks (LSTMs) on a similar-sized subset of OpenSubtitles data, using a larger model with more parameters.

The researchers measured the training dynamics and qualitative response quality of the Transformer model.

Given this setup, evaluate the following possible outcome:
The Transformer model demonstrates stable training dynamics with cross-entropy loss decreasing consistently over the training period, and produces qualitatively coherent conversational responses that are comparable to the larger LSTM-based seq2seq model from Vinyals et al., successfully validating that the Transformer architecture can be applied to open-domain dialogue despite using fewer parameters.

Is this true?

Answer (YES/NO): NO